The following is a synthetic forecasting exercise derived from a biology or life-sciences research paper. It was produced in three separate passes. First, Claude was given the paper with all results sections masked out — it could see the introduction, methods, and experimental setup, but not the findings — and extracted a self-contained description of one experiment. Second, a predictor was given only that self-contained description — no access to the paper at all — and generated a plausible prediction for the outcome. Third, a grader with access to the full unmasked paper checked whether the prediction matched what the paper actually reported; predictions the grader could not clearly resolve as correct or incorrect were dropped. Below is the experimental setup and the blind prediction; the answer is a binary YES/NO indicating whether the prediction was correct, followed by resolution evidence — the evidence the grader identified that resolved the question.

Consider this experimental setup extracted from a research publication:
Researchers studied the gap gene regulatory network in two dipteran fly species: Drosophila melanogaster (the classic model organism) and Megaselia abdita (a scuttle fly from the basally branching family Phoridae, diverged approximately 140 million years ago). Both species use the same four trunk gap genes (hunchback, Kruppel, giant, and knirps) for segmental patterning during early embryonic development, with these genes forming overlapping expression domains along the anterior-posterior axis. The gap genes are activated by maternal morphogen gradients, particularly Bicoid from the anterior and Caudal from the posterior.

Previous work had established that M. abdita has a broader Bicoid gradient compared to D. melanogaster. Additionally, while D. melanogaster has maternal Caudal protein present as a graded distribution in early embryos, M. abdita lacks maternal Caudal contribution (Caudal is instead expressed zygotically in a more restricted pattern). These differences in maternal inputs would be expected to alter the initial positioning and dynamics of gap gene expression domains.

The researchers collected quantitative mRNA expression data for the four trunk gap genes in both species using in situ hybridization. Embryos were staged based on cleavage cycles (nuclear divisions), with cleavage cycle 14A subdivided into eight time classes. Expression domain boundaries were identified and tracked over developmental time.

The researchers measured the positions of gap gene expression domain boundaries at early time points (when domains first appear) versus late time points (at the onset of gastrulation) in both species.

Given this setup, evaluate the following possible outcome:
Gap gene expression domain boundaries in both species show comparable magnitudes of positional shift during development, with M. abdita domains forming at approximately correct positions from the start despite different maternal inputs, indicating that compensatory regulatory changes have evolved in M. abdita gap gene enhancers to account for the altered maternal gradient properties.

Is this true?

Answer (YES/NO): NO